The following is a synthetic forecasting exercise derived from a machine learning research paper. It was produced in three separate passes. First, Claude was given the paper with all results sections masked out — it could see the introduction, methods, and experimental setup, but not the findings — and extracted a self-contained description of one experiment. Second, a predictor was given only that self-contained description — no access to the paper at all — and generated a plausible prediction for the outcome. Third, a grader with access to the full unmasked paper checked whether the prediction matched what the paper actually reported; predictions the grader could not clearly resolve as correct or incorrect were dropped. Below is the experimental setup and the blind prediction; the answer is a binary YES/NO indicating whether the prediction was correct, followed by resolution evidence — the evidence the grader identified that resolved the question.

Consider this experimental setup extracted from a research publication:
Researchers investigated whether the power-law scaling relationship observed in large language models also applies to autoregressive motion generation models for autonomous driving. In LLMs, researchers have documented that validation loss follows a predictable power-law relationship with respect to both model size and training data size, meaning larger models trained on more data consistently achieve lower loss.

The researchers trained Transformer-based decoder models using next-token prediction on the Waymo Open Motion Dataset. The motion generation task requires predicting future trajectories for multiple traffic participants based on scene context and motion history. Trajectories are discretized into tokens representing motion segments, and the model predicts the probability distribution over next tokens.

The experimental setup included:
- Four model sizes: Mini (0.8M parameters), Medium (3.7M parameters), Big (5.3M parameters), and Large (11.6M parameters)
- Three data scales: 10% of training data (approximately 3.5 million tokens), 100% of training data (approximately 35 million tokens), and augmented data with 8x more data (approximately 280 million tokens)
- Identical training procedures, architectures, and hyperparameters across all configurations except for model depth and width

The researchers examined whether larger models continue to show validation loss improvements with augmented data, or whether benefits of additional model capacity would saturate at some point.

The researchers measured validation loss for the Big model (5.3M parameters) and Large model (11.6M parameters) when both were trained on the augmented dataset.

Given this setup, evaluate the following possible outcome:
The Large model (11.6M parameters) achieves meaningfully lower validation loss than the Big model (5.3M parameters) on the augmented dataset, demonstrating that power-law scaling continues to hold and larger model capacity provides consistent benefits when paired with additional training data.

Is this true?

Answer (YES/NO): NO